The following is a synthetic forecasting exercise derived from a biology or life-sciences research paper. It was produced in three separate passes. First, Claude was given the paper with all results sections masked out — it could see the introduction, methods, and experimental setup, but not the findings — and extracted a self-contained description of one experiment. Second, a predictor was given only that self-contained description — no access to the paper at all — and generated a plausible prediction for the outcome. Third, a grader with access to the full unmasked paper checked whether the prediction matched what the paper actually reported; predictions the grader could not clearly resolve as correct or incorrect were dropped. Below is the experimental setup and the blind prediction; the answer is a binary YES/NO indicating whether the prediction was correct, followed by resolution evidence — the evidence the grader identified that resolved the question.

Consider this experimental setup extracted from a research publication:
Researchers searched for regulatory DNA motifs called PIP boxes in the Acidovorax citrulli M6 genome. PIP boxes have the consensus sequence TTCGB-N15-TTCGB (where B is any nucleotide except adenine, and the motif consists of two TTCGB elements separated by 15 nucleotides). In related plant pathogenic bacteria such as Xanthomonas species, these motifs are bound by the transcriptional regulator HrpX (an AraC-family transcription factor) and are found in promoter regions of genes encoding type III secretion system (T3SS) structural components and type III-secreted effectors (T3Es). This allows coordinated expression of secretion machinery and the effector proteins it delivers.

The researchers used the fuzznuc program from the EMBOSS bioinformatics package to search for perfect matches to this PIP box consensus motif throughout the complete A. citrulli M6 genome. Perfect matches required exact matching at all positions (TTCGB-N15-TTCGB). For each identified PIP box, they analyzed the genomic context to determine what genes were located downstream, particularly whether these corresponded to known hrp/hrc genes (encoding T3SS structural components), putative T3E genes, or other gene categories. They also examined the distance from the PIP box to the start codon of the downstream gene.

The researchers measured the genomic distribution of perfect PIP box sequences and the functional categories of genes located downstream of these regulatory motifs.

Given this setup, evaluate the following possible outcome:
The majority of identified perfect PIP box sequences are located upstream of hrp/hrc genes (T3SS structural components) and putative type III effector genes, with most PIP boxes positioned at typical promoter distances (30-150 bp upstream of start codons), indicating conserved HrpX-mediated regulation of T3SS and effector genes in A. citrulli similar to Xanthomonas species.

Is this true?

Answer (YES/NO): NO